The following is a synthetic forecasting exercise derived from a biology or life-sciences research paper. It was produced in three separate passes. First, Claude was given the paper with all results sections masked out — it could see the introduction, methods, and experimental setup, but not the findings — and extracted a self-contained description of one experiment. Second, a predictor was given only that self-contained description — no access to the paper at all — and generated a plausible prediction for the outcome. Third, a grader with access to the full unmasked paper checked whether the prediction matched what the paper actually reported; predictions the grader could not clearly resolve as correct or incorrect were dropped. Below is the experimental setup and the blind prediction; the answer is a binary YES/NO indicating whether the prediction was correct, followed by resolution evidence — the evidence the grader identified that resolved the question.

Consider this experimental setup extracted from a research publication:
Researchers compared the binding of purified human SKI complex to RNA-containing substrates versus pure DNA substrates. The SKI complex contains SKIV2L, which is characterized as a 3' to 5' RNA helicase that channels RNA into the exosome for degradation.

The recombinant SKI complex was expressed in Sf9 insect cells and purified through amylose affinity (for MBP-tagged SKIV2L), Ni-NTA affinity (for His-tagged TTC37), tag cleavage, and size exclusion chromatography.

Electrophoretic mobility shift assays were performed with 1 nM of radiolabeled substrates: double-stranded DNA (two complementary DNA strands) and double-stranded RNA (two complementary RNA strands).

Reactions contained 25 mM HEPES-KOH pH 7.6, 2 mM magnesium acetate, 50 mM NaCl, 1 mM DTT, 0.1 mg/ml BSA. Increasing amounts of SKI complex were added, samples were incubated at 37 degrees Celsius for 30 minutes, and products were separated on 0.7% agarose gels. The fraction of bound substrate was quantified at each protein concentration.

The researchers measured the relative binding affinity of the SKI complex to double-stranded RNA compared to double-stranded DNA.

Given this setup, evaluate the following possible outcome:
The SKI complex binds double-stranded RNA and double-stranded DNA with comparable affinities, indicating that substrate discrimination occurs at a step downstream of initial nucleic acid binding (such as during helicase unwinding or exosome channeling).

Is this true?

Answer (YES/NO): NO